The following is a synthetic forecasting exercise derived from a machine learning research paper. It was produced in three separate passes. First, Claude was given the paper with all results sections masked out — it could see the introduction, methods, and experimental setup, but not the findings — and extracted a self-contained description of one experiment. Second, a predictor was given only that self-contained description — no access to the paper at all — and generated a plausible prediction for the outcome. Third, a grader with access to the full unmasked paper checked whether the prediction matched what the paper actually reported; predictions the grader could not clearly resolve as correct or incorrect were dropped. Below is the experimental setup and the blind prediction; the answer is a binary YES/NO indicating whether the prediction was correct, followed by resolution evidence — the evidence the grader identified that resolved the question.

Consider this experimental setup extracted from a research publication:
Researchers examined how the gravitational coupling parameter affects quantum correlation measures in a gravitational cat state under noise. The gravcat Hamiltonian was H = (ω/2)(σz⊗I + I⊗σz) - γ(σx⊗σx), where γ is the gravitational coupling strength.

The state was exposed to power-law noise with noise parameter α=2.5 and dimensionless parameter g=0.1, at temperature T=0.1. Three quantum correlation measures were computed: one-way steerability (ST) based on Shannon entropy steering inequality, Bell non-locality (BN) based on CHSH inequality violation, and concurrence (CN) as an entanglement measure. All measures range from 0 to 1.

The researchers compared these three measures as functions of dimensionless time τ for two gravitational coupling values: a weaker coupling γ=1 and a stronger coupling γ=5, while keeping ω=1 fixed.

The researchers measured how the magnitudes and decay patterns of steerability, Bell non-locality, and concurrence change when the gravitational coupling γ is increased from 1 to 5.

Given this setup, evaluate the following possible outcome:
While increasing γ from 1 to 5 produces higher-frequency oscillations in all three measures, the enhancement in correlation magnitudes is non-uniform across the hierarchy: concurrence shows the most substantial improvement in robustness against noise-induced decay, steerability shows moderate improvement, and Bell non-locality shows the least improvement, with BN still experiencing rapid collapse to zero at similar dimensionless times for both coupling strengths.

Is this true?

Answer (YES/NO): NO